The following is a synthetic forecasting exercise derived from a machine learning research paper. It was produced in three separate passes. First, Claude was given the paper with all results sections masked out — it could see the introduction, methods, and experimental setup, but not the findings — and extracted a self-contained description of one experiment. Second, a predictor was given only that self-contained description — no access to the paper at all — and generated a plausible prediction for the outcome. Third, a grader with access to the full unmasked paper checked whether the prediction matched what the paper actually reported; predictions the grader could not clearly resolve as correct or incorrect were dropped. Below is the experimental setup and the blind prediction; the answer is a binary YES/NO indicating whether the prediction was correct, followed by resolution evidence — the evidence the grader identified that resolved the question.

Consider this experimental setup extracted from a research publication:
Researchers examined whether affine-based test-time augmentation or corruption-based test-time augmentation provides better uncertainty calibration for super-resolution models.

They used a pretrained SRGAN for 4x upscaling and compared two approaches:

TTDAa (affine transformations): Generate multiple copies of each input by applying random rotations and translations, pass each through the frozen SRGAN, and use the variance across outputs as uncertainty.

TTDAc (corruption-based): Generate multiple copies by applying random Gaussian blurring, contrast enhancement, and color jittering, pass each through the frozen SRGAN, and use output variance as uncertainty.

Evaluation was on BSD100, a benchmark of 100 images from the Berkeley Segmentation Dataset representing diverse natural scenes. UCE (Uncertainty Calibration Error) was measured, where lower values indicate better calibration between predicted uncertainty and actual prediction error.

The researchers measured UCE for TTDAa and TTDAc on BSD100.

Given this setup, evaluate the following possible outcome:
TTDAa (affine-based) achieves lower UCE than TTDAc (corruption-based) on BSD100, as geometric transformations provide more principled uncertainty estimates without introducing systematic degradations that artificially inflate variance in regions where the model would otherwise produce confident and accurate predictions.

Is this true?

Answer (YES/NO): YES